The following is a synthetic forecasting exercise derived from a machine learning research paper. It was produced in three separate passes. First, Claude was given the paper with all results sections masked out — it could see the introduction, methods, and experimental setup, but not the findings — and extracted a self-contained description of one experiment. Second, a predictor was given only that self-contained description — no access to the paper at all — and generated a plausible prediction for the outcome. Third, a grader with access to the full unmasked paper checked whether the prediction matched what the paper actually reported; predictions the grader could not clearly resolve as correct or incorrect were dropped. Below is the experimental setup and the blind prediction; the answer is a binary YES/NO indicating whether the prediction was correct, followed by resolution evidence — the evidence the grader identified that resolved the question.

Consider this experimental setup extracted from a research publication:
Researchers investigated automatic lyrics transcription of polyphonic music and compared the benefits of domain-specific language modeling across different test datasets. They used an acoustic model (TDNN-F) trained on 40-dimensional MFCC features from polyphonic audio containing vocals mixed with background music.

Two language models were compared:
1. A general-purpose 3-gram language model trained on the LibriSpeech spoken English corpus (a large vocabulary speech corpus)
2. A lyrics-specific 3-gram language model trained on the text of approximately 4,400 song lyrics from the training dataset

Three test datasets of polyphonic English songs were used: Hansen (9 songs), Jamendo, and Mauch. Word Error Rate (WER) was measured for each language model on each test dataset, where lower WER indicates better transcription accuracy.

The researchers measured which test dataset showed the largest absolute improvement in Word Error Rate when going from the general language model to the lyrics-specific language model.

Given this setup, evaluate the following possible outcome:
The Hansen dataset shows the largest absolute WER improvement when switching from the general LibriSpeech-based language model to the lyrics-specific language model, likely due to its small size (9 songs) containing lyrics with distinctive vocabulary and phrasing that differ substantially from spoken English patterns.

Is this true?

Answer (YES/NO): YES